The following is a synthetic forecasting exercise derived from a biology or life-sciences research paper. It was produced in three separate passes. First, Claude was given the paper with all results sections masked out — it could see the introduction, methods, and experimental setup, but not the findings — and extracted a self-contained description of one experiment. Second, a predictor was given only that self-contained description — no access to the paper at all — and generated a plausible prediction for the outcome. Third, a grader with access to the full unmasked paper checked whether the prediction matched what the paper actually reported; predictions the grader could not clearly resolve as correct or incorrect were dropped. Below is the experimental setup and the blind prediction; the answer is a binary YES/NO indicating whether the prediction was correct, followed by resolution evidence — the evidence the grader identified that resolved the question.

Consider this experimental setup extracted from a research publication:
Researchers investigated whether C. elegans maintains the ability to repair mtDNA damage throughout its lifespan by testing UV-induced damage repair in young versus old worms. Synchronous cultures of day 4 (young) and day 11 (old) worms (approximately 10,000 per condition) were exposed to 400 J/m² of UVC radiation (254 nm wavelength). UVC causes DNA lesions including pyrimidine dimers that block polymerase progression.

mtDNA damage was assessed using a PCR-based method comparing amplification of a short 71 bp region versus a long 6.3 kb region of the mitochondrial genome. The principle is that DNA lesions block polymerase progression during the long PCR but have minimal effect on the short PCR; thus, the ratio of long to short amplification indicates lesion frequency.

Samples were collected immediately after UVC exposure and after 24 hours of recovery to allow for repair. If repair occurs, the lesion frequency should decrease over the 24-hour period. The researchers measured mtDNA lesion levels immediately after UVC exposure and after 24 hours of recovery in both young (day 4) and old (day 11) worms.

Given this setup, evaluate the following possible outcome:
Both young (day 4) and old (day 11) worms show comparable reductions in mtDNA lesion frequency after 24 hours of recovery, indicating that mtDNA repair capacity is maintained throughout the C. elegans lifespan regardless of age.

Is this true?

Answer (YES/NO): NO